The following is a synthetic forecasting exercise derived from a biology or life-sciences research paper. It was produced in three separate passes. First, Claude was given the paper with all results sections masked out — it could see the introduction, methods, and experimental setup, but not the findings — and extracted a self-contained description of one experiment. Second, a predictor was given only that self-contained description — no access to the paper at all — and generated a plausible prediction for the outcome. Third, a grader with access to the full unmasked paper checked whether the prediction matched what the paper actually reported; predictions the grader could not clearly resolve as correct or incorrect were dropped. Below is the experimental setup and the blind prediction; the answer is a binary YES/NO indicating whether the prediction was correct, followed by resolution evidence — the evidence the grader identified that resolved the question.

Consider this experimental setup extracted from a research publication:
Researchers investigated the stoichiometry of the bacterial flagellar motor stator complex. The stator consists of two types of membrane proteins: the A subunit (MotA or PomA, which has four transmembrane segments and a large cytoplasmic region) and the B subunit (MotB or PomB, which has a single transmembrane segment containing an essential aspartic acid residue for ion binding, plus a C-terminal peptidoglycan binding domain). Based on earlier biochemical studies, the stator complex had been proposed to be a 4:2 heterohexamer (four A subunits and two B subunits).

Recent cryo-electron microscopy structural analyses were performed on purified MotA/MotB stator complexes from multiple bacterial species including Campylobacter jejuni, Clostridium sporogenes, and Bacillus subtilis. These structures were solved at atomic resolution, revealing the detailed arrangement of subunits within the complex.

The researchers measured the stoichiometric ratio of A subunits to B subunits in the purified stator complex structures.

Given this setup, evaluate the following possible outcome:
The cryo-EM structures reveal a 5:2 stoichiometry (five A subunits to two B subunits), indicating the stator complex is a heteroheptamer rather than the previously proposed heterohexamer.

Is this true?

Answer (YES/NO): YES